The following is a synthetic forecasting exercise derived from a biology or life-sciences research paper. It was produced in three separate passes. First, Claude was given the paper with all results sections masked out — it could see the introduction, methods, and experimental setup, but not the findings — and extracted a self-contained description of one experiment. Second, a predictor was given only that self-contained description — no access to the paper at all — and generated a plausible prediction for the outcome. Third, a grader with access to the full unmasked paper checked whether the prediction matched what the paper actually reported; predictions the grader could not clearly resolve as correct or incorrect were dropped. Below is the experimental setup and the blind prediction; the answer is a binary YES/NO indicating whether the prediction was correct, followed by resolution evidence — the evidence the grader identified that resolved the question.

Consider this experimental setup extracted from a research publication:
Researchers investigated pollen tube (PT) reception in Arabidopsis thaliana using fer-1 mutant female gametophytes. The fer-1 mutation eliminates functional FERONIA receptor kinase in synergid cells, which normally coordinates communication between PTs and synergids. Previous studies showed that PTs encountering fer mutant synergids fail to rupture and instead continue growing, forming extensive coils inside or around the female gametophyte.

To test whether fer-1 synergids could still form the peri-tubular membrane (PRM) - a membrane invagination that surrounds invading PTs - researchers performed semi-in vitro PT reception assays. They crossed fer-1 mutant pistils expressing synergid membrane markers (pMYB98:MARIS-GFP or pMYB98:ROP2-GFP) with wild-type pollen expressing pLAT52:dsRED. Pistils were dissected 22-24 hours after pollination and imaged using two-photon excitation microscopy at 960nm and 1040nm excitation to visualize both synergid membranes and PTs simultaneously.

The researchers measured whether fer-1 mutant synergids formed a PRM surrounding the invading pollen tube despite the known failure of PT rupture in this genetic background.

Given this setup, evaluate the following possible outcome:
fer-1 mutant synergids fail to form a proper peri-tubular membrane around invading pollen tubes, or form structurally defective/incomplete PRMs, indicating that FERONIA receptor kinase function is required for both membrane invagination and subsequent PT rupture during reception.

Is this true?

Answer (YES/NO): NO